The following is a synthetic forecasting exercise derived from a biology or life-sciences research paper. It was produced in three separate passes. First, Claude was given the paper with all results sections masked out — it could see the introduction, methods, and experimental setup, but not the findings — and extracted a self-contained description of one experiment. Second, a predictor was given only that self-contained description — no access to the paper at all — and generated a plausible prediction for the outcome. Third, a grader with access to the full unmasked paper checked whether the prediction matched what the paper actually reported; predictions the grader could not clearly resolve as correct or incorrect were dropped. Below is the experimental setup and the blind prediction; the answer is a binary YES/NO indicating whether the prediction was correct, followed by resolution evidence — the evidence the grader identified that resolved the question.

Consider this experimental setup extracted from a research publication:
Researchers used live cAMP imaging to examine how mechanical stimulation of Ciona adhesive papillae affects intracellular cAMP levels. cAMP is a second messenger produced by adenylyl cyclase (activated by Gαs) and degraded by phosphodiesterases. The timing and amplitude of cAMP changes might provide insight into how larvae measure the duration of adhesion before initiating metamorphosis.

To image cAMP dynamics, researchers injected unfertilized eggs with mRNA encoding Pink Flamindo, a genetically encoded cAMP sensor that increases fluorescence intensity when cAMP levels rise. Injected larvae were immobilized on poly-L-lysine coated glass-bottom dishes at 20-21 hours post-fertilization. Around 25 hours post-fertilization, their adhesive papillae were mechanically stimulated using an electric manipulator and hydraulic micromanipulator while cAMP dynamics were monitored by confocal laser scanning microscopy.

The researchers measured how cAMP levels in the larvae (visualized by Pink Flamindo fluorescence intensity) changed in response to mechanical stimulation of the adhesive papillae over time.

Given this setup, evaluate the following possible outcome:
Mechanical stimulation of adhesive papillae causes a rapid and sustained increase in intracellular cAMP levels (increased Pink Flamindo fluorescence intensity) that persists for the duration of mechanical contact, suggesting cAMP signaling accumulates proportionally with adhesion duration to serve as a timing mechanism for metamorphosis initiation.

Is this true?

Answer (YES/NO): NO